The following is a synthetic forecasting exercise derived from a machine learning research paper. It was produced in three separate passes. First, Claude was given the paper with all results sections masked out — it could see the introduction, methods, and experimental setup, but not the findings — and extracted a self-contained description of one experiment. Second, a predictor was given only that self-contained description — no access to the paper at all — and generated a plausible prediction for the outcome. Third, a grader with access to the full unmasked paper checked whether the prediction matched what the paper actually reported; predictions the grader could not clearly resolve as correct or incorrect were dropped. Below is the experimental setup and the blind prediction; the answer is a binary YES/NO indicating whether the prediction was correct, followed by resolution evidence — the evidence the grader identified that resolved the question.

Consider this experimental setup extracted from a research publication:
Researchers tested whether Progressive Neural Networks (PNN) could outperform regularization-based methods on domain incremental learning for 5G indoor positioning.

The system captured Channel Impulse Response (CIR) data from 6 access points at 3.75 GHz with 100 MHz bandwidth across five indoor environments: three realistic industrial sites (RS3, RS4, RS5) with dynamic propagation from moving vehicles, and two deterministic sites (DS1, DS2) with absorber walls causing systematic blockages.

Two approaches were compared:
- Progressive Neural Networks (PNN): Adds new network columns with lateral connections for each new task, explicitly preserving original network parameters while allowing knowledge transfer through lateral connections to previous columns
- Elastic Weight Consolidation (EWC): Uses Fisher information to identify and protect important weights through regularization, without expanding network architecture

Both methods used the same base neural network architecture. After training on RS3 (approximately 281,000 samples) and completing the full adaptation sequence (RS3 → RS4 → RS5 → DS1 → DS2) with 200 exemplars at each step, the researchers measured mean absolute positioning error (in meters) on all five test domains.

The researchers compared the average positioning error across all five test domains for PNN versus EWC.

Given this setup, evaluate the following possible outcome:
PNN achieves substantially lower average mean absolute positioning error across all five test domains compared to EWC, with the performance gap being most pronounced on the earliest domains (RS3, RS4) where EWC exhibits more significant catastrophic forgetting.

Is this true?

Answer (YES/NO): NO